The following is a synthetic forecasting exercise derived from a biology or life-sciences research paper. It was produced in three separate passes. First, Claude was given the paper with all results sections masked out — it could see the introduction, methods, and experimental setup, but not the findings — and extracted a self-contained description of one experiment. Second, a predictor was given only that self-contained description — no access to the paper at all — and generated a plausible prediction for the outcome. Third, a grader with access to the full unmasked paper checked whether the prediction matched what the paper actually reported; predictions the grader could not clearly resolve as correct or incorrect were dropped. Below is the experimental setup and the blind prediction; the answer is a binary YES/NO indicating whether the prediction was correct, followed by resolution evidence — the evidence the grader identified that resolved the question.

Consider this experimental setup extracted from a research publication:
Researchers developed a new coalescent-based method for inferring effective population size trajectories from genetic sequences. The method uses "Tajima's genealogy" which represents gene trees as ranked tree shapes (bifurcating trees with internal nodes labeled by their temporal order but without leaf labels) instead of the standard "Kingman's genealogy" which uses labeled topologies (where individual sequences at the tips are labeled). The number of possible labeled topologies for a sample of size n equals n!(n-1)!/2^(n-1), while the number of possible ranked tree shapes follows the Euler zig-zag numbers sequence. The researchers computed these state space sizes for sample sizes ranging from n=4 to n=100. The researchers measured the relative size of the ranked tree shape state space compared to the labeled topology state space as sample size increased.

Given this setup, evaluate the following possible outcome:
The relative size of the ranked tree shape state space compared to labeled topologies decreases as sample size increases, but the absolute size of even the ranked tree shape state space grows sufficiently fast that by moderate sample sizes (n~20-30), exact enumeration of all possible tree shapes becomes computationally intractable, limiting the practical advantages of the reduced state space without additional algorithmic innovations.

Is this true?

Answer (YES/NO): NO